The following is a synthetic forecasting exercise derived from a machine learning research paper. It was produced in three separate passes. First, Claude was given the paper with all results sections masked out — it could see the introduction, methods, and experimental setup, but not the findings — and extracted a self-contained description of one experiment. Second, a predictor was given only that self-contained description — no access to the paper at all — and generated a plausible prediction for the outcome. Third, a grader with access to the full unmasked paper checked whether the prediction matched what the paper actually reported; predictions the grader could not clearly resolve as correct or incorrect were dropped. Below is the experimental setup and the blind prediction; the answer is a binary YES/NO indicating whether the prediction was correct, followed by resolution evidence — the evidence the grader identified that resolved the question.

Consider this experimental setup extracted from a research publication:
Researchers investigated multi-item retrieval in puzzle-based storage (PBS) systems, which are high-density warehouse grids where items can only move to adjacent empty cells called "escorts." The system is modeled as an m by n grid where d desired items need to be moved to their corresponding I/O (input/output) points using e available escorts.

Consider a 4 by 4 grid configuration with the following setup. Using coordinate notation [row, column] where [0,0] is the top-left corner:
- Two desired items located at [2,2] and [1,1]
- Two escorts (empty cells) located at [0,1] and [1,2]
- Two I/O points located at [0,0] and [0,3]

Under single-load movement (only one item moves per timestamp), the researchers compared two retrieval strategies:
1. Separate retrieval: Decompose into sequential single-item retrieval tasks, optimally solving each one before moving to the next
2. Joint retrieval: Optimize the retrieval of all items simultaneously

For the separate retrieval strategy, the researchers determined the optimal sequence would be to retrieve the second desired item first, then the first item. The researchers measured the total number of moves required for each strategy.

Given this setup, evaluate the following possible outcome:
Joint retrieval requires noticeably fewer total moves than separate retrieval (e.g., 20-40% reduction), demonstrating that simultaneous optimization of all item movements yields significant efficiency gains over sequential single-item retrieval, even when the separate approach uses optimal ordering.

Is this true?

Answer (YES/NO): NO